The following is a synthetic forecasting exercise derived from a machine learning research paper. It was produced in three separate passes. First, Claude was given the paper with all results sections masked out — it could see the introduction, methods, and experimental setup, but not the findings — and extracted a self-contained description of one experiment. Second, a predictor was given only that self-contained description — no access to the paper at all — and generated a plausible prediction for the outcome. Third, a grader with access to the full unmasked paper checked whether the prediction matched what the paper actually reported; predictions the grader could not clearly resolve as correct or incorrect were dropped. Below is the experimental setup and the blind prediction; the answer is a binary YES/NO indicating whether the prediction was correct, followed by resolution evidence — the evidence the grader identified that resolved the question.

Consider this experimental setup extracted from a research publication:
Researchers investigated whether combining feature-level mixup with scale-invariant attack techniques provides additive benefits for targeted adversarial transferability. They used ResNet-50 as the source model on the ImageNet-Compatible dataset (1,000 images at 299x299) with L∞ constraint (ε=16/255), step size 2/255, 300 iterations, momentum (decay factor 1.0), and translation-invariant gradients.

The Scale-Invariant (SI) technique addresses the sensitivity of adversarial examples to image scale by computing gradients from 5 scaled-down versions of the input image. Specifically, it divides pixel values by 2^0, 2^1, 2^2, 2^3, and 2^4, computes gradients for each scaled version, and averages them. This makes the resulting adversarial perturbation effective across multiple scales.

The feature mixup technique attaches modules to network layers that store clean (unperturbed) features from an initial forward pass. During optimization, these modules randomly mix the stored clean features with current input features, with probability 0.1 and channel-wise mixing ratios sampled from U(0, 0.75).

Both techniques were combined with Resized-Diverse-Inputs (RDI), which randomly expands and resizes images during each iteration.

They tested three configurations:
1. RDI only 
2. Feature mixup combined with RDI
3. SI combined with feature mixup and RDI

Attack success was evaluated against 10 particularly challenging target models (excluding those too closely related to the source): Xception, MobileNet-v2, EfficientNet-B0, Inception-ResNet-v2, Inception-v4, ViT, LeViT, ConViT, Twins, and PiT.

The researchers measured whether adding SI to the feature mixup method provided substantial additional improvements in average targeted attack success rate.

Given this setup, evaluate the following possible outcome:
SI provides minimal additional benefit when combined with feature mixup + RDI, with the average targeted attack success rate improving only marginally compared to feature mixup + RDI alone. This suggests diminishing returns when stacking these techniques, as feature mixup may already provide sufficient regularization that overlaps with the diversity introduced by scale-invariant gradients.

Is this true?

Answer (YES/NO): NO